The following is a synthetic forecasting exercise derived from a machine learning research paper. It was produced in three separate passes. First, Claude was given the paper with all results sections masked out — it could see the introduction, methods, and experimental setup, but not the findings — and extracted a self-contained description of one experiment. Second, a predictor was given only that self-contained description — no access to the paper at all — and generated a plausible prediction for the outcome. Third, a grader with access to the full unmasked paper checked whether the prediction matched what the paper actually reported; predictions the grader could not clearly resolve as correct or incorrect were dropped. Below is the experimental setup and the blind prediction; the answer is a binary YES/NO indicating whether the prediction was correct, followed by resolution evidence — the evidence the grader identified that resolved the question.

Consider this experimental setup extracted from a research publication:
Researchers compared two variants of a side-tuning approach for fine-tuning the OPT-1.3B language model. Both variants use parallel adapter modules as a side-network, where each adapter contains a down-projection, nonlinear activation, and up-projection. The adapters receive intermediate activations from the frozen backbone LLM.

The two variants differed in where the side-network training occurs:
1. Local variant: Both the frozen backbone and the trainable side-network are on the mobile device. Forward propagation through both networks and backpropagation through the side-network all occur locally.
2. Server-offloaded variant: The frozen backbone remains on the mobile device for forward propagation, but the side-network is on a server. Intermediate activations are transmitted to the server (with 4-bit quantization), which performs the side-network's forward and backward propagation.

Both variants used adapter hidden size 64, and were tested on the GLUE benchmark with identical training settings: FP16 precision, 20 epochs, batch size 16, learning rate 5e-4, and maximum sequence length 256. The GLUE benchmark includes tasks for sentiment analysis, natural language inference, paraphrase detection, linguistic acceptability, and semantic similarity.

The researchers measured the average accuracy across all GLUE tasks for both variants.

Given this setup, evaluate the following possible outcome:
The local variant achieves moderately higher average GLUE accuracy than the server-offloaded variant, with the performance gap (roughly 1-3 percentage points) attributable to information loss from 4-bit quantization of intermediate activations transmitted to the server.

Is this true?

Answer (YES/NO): NO